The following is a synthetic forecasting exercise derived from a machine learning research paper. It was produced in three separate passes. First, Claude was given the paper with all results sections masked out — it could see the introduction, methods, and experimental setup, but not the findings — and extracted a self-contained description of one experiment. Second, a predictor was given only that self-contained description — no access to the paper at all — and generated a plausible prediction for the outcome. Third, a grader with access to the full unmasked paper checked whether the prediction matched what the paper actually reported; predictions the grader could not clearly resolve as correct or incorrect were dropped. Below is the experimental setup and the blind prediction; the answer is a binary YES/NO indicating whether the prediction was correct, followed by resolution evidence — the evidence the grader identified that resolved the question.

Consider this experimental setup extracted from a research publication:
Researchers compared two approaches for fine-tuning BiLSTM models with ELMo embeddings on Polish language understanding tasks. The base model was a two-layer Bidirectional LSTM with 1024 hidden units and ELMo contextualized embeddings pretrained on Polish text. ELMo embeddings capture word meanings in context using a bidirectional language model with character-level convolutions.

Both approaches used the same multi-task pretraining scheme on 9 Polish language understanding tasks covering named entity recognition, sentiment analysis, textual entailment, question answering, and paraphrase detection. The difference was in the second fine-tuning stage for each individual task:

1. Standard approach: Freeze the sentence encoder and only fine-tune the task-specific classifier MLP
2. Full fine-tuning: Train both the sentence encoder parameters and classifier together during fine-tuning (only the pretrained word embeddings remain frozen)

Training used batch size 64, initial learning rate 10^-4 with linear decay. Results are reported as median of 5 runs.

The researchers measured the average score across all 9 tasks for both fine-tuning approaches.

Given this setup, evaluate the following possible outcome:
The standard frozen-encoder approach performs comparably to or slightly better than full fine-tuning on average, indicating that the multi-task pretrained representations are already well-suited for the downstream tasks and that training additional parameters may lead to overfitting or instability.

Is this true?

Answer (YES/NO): NO